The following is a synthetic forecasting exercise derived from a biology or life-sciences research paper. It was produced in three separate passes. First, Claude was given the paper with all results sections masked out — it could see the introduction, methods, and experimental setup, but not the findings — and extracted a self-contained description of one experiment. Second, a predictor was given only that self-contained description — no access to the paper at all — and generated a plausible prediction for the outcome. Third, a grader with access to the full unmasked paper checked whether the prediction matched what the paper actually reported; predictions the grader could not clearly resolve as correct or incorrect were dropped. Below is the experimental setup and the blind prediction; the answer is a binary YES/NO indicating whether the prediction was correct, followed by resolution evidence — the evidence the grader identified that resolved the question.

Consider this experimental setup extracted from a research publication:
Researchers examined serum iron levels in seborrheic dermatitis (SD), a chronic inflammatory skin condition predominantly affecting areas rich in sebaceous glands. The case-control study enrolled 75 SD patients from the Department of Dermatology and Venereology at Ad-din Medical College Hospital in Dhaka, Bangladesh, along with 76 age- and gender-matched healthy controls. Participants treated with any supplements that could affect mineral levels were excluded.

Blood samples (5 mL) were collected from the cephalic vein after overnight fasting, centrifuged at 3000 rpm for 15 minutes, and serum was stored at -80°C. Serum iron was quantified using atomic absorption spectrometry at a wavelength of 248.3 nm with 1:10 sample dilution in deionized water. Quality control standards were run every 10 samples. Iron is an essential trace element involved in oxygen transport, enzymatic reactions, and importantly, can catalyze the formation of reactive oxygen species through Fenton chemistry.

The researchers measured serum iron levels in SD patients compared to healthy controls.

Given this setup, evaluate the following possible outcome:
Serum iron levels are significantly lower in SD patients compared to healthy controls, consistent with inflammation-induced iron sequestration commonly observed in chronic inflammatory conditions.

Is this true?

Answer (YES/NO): NO